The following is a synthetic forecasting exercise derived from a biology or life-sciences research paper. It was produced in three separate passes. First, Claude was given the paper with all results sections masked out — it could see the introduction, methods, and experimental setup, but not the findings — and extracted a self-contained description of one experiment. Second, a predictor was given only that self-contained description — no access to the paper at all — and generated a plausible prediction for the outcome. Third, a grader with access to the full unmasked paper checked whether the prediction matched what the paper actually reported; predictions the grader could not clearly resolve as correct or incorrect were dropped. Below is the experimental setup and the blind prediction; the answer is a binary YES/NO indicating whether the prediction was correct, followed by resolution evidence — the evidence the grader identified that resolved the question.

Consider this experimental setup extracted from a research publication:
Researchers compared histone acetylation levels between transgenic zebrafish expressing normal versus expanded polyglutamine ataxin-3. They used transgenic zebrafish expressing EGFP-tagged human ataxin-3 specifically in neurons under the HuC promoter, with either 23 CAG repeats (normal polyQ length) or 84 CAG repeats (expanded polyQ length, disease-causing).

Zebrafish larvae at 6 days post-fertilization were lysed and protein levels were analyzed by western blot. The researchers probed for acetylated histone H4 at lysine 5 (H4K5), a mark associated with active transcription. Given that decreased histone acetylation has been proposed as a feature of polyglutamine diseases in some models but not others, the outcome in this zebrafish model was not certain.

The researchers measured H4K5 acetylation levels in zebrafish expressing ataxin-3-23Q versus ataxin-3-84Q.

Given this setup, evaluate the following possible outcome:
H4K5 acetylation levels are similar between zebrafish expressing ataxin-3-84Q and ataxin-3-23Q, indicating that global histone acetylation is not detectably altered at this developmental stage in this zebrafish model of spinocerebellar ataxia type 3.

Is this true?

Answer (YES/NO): NO